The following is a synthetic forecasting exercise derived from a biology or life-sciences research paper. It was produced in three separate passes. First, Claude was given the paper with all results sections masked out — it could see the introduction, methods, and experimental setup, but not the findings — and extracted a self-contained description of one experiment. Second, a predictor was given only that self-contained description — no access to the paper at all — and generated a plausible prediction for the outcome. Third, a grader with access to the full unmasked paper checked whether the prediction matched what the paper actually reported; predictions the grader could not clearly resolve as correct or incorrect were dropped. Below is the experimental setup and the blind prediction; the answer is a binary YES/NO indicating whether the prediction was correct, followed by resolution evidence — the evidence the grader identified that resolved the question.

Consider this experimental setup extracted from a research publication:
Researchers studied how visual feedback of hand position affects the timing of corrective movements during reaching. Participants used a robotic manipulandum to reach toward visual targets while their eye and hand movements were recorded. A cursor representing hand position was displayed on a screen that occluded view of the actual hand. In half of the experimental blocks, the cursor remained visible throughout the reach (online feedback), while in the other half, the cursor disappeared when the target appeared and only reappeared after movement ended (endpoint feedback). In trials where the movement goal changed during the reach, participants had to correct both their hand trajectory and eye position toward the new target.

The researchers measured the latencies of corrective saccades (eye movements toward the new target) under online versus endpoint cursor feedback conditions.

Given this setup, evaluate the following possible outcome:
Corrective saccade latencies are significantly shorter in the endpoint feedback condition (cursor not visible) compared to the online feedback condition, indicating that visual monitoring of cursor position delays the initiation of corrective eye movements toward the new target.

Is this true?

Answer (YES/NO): NO